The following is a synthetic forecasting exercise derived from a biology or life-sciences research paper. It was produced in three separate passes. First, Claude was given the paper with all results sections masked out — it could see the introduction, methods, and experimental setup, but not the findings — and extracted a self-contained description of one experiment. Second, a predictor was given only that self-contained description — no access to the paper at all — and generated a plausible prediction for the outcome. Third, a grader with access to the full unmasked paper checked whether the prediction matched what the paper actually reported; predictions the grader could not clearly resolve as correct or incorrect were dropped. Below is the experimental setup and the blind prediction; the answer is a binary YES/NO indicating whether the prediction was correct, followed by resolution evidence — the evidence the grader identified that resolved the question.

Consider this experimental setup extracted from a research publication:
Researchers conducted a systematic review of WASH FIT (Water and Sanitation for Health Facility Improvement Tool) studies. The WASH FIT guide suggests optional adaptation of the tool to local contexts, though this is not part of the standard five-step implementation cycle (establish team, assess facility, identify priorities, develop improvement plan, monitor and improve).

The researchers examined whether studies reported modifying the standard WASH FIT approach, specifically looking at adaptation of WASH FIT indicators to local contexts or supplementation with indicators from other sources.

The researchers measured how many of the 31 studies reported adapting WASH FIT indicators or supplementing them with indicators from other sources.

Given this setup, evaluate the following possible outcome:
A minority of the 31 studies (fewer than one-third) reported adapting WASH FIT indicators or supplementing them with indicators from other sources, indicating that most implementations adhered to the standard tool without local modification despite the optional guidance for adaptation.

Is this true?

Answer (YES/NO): YES